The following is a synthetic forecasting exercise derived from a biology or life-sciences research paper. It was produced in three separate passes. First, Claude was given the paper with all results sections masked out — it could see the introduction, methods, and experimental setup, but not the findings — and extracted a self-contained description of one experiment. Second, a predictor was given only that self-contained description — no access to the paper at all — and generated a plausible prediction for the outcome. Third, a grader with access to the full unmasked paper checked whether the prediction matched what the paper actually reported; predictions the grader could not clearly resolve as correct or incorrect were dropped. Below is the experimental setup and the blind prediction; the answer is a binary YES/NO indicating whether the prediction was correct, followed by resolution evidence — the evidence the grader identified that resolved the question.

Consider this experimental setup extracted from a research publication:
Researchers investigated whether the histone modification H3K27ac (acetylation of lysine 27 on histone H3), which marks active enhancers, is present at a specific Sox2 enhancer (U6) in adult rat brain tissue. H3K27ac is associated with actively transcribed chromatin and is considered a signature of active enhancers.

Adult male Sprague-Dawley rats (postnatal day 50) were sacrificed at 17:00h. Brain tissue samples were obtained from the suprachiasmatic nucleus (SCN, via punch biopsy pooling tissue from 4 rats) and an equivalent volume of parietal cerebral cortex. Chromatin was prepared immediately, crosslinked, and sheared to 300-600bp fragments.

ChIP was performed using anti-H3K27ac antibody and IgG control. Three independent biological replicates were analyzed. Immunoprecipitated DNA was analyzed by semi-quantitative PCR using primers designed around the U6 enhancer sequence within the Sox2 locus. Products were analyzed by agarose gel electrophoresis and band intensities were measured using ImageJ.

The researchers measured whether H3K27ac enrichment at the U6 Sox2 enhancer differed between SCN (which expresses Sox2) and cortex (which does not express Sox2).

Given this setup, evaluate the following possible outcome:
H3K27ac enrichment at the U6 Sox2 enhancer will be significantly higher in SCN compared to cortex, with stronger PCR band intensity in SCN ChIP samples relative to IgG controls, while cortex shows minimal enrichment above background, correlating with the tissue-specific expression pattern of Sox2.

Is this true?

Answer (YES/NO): NO